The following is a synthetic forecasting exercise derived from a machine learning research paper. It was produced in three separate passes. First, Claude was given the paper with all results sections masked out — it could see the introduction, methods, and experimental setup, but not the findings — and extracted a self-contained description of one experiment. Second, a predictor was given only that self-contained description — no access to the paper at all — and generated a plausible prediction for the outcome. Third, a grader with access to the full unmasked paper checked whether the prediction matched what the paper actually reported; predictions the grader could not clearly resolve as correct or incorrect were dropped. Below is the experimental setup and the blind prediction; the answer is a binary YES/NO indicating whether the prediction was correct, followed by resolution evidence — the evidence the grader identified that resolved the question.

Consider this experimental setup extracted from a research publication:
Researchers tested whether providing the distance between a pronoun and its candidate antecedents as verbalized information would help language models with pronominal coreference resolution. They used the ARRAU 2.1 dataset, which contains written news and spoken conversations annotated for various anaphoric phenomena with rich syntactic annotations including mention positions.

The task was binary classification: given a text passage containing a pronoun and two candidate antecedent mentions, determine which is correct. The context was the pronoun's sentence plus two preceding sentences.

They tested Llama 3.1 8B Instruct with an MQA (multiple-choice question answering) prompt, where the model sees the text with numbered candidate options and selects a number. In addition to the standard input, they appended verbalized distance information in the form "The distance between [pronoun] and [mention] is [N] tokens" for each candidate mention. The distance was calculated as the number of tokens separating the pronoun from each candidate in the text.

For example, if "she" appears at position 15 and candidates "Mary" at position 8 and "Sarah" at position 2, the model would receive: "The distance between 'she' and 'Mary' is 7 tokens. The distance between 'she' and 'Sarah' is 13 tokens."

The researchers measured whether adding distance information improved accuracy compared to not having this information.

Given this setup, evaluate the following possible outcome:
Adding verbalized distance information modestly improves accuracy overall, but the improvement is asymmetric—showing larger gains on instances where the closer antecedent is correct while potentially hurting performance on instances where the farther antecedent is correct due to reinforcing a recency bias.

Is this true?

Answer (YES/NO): NO